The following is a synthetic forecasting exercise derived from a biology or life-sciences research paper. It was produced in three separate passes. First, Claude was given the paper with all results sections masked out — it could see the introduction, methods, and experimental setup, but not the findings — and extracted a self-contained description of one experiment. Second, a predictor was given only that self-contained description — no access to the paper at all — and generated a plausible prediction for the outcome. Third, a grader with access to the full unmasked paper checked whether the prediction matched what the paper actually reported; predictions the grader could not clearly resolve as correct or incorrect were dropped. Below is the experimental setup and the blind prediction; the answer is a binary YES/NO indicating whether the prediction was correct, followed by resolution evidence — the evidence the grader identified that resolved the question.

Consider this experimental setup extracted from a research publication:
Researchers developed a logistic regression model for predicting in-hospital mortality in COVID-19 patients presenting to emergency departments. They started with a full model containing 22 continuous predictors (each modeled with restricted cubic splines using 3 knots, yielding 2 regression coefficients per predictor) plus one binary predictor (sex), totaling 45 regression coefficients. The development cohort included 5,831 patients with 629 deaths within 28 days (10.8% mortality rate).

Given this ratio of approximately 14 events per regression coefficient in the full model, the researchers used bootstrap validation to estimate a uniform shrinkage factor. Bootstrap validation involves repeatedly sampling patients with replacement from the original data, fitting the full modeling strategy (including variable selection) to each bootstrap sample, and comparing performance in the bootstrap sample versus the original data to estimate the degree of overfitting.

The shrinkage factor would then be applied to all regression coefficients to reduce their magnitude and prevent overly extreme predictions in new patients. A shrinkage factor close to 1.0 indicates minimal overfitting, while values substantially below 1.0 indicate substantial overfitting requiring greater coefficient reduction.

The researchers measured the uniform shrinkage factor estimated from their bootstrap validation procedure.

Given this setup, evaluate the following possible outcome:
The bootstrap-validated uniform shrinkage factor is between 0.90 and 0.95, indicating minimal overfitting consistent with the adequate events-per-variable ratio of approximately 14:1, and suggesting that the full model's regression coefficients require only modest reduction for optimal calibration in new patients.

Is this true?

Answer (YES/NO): YES